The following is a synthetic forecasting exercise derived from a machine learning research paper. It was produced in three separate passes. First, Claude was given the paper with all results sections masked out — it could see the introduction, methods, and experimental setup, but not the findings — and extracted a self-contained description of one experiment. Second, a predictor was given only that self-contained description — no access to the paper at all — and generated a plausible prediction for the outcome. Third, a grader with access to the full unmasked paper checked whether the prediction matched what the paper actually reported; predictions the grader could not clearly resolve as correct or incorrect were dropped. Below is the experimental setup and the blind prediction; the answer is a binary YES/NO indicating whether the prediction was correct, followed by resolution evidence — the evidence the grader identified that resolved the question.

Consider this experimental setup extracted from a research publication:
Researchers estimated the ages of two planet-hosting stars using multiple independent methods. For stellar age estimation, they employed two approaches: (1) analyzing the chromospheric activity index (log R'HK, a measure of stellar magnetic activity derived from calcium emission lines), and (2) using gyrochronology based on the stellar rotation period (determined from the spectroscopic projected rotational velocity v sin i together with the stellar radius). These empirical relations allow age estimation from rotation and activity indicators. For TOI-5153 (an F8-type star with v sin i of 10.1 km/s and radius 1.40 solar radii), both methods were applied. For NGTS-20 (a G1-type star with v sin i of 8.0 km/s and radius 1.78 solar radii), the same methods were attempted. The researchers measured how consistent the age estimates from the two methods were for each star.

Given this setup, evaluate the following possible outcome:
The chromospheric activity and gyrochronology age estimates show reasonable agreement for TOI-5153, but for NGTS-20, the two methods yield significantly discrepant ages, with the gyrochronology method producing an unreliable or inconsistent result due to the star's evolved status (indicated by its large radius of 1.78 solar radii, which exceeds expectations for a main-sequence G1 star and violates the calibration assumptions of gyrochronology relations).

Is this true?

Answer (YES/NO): NO